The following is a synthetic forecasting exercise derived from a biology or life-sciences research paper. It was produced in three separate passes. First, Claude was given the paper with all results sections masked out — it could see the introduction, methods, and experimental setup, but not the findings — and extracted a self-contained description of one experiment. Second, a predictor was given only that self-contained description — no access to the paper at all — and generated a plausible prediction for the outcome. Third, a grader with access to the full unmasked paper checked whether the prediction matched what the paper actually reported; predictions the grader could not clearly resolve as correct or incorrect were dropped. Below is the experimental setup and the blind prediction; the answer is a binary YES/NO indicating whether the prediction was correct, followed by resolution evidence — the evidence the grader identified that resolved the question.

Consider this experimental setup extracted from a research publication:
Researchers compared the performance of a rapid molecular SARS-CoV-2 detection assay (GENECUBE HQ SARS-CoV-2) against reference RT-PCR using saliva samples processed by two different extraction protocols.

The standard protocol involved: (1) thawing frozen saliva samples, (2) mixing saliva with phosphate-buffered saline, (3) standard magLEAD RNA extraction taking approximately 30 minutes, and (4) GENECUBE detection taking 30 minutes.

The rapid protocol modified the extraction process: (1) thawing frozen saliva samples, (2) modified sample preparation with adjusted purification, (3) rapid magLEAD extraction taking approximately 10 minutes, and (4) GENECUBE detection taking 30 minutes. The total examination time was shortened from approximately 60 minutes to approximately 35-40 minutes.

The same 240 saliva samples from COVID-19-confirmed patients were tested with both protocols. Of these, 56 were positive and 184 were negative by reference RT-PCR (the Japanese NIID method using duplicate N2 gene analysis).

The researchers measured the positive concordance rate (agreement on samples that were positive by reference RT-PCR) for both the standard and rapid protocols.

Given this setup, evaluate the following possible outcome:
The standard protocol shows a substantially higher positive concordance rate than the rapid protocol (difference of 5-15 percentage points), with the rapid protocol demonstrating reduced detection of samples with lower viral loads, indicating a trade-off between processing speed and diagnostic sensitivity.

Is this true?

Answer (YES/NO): NO